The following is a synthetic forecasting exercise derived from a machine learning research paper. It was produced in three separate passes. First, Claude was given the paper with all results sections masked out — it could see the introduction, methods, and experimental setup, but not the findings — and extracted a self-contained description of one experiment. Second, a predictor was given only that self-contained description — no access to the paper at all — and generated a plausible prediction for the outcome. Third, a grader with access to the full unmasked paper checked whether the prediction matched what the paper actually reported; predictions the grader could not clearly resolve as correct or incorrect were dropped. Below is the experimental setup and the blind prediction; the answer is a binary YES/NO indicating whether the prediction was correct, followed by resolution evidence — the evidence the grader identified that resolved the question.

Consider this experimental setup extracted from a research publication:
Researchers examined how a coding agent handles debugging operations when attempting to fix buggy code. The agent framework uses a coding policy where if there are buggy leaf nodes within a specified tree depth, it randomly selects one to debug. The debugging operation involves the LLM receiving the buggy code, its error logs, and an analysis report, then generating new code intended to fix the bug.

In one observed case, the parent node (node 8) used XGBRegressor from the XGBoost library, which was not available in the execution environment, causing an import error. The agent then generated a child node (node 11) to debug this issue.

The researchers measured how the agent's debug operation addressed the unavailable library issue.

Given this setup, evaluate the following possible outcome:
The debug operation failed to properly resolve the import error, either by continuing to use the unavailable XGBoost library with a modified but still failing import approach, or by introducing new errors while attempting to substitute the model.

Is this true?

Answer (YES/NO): NO